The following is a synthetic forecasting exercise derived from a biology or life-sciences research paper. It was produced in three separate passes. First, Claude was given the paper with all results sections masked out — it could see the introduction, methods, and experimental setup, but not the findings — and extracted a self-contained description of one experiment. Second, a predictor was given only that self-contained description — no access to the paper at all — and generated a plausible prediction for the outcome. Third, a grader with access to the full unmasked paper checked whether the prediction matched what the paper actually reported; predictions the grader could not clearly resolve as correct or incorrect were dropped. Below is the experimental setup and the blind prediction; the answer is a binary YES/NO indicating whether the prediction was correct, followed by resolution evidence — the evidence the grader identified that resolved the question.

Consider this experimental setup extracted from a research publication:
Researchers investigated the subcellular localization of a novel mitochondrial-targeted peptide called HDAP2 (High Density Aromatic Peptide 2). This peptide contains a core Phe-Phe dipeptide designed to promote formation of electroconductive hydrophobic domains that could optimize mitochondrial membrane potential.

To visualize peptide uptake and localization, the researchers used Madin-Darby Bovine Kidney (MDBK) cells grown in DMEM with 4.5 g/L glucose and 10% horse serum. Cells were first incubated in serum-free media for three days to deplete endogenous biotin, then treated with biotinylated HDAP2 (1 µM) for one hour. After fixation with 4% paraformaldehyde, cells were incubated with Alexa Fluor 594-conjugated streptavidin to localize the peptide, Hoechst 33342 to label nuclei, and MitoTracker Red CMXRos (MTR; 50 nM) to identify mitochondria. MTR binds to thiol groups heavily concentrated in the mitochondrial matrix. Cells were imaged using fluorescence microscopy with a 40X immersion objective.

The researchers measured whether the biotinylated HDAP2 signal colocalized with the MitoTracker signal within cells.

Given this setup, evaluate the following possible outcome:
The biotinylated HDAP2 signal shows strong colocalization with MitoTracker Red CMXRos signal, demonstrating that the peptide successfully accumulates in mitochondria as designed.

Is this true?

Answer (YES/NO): YES